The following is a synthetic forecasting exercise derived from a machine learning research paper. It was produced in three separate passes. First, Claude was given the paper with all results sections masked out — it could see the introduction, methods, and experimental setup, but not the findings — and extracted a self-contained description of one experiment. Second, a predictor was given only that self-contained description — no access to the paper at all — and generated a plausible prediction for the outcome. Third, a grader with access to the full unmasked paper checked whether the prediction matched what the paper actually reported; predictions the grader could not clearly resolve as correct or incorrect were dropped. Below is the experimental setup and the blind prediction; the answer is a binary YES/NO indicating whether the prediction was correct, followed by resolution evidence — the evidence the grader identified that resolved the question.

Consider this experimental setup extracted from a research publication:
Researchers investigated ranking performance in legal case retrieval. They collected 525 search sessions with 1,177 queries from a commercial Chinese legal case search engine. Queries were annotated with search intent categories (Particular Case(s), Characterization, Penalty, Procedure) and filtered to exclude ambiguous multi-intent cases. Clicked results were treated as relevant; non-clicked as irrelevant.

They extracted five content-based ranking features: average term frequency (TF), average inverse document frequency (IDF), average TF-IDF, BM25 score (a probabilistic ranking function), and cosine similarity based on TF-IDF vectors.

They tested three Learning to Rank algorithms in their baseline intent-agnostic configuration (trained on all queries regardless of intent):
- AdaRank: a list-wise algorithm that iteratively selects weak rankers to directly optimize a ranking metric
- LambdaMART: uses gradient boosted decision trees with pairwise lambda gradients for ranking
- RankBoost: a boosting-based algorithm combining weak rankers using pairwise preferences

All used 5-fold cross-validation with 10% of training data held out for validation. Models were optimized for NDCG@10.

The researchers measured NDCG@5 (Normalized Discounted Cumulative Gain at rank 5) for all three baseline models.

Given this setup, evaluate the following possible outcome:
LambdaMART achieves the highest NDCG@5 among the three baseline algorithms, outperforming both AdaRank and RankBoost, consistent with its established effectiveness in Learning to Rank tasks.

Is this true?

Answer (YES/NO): NO